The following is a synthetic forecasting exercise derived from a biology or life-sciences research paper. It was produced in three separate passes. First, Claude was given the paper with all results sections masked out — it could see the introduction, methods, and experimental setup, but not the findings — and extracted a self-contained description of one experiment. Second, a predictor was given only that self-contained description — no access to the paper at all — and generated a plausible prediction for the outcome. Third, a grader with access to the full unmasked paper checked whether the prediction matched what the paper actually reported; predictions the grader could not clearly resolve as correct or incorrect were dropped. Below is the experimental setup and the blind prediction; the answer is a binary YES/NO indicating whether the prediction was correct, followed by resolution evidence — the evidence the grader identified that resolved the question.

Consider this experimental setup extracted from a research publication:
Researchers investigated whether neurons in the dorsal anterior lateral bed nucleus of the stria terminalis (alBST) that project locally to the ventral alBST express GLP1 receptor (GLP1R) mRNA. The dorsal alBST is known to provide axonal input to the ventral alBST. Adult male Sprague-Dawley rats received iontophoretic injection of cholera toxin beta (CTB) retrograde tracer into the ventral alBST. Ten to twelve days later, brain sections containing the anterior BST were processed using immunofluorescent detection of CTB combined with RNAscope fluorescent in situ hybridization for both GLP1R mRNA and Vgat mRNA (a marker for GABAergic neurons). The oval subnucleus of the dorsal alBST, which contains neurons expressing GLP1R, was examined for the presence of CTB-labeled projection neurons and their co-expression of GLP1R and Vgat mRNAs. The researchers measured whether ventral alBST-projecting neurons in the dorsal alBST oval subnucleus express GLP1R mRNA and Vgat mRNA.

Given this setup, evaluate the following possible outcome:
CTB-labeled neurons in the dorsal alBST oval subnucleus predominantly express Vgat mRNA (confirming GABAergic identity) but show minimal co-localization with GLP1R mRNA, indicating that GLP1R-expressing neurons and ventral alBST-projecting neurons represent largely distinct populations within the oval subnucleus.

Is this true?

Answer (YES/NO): NO